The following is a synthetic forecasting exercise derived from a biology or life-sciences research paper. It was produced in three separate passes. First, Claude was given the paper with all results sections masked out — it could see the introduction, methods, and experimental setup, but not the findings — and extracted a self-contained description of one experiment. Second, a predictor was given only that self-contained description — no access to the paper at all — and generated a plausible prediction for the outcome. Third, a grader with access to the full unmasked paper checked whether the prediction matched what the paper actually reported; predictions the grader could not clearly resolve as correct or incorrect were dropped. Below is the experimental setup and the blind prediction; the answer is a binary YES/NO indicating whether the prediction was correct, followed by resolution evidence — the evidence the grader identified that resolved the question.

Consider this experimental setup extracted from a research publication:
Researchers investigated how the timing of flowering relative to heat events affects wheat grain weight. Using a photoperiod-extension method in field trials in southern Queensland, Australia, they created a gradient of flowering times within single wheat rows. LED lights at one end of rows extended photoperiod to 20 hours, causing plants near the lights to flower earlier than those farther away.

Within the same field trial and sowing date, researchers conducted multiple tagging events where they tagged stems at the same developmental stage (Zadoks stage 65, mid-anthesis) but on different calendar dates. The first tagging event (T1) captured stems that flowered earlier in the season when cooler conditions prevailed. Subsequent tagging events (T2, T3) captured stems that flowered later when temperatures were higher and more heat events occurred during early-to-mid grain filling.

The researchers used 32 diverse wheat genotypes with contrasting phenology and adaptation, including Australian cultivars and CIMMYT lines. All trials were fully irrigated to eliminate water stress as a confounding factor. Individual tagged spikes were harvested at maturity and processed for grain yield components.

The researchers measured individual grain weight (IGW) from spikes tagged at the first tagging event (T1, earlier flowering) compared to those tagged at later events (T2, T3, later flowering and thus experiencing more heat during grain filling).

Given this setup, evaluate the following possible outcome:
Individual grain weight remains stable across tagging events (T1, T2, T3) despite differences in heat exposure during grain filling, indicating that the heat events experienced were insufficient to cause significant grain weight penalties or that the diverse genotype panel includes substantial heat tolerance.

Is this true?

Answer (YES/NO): NO